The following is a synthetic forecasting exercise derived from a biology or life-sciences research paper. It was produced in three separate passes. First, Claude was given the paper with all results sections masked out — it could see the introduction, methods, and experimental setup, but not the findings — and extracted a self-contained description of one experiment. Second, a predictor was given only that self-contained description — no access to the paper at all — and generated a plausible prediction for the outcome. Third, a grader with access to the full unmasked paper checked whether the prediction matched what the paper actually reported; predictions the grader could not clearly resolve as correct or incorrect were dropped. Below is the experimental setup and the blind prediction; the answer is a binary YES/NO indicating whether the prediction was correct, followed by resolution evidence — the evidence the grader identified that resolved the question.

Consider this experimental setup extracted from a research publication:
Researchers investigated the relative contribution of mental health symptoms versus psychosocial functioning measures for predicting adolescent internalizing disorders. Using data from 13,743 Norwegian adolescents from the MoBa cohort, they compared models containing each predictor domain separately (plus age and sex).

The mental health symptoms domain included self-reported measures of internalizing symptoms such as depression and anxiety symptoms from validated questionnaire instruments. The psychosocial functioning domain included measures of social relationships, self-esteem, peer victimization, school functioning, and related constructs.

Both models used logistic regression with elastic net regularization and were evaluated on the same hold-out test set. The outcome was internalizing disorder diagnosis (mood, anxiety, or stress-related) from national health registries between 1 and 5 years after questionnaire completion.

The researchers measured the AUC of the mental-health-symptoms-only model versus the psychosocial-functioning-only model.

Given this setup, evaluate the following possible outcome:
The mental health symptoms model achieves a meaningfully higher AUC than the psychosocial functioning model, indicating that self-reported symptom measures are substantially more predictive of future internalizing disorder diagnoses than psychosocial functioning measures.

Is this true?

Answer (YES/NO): NO